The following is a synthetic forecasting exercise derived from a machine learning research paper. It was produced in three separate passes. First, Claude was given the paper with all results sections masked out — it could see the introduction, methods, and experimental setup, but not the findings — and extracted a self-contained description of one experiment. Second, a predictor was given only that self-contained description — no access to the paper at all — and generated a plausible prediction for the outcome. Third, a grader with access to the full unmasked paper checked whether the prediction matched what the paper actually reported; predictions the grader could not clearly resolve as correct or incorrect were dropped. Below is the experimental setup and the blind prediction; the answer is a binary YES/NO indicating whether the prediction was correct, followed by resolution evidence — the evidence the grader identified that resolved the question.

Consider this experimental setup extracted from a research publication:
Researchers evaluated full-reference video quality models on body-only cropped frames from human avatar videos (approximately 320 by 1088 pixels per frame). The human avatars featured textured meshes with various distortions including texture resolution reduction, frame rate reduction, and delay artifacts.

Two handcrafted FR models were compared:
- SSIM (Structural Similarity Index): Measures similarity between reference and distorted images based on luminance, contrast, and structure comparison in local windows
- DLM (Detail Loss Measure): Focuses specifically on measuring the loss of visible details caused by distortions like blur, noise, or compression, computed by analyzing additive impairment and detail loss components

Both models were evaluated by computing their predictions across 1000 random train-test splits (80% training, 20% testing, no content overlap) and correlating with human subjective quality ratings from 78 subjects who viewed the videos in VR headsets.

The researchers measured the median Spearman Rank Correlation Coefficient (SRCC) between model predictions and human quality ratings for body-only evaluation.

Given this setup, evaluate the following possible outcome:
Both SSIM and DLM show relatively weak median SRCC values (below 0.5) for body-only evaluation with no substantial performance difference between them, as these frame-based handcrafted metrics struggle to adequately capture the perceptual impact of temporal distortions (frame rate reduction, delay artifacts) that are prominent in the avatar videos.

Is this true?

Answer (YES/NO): NO